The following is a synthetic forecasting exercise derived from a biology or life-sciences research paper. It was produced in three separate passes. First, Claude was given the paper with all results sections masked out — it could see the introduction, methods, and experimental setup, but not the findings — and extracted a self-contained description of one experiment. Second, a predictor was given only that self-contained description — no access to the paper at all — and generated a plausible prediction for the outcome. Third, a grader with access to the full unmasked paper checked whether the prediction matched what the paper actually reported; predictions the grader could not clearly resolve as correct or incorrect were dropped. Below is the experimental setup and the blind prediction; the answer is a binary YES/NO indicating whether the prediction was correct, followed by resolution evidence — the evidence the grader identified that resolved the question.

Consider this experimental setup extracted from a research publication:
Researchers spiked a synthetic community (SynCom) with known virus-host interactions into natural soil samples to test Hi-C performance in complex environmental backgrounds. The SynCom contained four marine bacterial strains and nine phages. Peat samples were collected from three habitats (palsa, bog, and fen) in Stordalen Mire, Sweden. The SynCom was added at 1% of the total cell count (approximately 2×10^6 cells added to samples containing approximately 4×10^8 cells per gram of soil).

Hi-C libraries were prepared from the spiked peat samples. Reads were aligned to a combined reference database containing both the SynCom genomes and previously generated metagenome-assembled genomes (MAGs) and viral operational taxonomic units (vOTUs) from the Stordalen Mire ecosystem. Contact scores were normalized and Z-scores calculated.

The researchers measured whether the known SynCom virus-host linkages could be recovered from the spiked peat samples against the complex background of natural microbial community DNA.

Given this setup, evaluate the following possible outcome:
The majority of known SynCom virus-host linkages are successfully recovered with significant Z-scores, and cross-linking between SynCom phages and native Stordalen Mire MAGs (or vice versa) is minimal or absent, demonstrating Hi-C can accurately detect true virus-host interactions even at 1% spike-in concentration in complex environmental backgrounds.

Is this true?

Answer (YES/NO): NO